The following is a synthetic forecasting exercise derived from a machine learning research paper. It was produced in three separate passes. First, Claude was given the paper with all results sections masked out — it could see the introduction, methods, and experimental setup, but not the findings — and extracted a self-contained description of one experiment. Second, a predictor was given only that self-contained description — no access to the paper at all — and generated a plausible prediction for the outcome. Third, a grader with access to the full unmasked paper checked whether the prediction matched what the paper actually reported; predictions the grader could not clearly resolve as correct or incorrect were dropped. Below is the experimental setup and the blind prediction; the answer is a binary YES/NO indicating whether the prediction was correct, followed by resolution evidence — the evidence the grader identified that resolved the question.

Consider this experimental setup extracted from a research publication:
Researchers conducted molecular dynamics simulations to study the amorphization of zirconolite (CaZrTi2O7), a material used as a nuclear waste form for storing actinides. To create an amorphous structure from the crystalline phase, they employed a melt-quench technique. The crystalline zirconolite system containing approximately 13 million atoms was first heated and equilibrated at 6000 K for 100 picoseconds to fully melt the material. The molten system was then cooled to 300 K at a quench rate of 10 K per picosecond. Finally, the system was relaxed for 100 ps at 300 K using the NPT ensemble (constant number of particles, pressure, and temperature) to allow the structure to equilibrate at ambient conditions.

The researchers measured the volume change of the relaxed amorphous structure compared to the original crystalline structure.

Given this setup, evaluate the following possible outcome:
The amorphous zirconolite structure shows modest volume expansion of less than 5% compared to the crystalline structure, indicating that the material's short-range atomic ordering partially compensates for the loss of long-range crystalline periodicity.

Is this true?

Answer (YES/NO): YES